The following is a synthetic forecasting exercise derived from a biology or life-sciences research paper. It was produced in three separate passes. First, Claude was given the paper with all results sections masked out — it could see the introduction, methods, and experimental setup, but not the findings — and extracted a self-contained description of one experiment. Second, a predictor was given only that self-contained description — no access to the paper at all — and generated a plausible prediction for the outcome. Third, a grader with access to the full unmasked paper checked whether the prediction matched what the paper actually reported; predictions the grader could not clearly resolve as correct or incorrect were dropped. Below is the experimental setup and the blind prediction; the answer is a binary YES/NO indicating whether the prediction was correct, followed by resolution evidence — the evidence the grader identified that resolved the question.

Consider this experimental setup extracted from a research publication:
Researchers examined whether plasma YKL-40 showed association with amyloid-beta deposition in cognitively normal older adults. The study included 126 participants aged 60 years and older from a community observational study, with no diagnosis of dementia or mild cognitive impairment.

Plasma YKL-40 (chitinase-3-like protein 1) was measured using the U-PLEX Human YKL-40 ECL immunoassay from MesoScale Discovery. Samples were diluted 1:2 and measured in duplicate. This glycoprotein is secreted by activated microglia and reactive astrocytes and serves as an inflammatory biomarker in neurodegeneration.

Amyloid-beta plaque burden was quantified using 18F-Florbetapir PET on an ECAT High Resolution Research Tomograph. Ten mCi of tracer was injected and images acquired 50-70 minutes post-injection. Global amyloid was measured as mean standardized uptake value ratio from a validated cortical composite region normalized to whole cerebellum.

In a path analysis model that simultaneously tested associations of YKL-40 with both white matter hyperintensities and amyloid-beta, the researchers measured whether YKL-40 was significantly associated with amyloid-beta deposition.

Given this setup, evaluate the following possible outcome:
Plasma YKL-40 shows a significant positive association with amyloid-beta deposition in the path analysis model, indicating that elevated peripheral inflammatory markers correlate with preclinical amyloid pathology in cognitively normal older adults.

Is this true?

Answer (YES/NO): NO